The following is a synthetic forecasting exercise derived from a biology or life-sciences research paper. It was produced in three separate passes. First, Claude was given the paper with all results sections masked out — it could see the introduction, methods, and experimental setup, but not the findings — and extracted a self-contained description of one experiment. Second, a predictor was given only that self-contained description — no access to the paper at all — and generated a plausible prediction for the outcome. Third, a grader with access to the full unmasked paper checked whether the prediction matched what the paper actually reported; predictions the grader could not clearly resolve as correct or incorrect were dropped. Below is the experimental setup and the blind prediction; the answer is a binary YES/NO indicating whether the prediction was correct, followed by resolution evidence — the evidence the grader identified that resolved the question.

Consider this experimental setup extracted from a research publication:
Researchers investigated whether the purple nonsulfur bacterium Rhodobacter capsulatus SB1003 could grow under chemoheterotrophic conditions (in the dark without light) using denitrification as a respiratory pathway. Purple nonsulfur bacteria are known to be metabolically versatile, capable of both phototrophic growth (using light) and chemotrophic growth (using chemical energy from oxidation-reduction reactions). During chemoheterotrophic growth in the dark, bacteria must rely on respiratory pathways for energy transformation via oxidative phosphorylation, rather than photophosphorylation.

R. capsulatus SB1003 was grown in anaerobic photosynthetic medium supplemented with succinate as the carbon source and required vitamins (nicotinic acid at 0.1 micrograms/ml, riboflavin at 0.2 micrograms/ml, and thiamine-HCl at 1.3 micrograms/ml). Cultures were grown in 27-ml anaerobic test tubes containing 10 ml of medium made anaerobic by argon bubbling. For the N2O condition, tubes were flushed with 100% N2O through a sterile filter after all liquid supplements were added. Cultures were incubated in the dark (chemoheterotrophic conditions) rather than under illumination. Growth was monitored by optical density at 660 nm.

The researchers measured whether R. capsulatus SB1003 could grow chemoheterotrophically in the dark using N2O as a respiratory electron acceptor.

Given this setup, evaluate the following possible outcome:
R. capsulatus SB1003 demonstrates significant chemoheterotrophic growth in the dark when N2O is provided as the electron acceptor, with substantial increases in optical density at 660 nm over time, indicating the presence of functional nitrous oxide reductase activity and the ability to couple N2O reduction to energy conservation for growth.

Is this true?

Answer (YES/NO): NO